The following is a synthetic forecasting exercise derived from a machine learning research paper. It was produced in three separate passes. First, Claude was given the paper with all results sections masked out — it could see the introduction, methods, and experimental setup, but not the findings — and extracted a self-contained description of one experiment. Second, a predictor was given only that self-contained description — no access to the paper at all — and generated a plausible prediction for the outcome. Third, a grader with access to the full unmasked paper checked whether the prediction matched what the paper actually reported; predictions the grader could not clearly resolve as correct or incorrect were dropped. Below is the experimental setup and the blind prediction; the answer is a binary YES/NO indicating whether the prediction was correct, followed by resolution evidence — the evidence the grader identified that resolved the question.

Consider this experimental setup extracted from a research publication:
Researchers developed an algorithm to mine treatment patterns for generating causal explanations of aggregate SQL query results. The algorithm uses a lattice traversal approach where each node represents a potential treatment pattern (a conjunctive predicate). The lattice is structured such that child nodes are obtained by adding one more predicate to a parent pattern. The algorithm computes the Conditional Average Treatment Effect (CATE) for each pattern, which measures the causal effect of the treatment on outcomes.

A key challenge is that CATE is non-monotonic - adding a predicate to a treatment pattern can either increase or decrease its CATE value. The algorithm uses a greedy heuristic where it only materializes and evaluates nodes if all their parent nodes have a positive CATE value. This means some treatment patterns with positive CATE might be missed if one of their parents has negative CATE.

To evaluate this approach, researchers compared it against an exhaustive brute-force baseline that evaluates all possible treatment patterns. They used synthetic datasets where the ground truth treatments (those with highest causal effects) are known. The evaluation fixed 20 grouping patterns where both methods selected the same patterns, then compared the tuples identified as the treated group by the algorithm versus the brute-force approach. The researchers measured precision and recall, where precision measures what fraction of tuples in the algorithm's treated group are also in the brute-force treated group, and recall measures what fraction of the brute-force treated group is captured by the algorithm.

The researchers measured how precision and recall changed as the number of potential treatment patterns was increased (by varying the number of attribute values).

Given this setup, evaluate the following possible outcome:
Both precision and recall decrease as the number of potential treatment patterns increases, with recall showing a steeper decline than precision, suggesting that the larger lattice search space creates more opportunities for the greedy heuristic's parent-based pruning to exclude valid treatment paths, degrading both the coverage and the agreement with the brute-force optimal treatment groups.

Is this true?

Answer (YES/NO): NO